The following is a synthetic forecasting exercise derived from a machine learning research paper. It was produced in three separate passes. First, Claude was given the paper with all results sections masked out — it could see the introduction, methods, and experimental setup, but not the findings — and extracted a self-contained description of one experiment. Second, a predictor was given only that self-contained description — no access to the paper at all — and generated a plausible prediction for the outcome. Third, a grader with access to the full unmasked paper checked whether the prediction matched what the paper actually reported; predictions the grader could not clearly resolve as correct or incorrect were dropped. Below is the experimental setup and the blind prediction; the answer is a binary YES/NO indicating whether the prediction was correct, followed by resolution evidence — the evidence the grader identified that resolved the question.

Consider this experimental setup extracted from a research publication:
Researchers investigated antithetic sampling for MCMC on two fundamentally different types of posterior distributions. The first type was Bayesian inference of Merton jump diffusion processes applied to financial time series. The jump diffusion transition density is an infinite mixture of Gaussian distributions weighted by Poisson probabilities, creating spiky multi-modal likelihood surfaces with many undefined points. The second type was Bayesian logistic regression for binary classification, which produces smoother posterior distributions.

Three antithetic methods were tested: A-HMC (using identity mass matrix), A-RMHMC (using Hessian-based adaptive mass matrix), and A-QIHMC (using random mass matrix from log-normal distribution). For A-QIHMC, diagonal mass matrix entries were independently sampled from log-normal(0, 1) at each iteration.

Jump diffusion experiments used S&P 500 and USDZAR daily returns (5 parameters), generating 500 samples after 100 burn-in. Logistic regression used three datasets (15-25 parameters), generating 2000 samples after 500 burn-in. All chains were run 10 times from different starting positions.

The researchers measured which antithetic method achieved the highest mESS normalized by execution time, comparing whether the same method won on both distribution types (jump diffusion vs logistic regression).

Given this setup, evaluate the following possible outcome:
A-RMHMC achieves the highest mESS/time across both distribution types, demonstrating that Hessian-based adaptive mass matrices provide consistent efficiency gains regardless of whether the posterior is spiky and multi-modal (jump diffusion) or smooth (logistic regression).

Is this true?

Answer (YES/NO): NO